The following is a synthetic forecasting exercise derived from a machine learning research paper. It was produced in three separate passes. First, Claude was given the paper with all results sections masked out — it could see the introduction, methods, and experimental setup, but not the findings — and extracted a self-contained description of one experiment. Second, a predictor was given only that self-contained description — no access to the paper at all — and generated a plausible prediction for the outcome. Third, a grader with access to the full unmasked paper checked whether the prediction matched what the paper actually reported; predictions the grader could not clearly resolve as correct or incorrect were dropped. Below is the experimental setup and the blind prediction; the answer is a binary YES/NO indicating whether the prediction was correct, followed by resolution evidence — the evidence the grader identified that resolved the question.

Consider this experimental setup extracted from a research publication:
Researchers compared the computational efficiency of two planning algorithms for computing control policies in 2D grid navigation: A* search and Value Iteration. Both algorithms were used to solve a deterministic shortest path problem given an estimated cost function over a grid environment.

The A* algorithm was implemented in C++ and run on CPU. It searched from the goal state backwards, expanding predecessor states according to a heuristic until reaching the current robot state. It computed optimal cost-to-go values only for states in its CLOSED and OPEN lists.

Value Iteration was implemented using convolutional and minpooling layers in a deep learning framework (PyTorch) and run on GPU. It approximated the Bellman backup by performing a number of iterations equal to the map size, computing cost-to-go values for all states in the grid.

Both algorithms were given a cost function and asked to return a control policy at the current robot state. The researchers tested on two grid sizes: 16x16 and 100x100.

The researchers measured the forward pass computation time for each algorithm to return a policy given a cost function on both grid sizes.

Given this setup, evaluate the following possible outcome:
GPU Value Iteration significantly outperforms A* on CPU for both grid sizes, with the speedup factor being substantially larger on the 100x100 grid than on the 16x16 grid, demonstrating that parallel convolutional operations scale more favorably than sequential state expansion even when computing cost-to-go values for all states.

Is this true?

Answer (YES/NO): NO